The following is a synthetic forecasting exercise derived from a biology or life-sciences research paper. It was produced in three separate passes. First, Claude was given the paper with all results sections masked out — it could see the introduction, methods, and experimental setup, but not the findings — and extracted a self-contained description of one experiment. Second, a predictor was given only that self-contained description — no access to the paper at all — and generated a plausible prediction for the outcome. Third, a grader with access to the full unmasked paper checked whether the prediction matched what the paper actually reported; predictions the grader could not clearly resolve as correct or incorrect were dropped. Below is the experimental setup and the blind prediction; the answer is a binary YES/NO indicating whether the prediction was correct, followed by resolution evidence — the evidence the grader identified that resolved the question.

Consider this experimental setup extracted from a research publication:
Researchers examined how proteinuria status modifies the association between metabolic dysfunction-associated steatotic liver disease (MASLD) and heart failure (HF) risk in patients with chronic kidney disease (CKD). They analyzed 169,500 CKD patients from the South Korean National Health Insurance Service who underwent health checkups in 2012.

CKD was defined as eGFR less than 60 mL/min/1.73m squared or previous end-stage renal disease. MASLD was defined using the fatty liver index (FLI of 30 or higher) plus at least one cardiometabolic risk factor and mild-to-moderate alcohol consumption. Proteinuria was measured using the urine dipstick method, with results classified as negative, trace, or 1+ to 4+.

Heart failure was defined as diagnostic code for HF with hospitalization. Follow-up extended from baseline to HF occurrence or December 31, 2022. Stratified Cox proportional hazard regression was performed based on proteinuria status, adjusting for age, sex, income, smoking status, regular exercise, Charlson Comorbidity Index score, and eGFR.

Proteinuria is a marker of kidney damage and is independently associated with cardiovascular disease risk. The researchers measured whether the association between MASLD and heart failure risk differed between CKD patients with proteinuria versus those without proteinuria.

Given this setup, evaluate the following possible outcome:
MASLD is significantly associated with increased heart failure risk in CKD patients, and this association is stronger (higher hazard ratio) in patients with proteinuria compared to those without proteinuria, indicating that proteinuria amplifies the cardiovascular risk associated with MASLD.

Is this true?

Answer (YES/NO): NO